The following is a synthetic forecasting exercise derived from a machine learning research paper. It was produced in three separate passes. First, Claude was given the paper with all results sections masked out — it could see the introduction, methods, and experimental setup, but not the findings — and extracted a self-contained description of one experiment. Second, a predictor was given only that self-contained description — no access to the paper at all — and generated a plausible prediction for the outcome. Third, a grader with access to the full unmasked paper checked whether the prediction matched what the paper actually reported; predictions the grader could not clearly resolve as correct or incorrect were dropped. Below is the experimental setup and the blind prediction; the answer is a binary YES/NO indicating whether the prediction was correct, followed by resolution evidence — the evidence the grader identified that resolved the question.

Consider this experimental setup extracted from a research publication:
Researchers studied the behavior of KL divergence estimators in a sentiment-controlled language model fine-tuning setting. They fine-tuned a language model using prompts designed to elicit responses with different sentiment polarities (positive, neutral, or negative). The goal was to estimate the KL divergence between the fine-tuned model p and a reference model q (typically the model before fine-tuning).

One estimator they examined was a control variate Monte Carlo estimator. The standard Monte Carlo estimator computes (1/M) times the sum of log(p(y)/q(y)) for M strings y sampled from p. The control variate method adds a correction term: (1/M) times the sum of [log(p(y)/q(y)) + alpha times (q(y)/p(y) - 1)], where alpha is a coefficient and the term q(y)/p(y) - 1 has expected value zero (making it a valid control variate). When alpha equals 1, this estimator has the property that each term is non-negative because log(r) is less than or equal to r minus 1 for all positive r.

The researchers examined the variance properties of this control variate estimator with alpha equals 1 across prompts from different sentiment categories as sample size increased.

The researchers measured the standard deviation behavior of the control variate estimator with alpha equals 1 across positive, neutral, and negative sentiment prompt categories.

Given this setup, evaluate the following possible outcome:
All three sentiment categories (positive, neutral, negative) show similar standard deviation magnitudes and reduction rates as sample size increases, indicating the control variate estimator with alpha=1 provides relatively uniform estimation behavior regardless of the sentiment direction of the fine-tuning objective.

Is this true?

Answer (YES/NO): NO